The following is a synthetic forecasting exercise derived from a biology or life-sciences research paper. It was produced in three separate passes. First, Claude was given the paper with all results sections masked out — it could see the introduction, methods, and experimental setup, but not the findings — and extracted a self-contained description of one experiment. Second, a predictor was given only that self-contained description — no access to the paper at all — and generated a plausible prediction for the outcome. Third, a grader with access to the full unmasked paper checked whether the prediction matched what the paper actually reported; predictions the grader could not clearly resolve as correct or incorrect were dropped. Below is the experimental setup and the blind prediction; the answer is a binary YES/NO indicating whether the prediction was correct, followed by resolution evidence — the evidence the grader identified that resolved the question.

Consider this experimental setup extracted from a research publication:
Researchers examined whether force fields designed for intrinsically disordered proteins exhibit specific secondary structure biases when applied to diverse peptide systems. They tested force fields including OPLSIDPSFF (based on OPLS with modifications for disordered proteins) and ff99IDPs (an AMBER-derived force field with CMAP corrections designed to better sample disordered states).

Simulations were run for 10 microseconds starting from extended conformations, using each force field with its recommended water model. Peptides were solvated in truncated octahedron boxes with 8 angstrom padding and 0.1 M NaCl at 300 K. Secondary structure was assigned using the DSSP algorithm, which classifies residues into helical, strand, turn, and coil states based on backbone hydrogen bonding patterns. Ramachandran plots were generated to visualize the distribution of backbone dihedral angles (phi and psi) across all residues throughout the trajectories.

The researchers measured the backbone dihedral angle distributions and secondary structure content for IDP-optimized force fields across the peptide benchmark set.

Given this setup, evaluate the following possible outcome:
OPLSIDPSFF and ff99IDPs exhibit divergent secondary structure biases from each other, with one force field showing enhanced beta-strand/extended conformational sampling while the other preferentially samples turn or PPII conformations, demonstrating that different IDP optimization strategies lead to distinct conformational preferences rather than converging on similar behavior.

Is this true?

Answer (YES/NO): NO